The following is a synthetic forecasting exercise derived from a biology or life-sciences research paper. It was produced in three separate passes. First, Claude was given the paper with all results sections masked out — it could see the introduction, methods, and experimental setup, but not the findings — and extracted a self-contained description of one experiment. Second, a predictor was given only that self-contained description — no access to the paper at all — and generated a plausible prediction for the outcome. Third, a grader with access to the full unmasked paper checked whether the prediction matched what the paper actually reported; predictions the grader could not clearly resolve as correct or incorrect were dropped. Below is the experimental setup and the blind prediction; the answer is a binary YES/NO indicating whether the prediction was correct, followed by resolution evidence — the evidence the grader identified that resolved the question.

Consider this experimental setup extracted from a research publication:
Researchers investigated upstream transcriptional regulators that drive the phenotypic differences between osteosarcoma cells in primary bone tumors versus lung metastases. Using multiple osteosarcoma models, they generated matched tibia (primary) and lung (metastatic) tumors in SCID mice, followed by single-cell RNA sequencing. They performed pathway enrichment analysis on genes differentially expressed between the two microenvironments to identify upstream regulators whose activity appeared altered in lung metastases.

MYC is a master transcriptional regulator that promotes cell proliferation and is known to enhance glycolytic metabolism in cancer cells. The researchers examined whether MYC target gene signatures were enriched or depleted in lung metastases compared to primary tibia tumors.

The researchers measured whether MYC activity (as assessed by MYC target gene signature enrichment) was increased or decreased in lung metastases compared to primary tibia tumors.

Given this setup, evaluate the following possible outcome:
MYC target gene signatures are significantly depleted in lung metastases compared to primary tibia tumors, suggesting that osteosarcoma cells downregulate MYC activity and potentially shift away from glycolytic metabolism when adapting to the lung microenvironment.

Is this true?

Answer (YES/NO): YES